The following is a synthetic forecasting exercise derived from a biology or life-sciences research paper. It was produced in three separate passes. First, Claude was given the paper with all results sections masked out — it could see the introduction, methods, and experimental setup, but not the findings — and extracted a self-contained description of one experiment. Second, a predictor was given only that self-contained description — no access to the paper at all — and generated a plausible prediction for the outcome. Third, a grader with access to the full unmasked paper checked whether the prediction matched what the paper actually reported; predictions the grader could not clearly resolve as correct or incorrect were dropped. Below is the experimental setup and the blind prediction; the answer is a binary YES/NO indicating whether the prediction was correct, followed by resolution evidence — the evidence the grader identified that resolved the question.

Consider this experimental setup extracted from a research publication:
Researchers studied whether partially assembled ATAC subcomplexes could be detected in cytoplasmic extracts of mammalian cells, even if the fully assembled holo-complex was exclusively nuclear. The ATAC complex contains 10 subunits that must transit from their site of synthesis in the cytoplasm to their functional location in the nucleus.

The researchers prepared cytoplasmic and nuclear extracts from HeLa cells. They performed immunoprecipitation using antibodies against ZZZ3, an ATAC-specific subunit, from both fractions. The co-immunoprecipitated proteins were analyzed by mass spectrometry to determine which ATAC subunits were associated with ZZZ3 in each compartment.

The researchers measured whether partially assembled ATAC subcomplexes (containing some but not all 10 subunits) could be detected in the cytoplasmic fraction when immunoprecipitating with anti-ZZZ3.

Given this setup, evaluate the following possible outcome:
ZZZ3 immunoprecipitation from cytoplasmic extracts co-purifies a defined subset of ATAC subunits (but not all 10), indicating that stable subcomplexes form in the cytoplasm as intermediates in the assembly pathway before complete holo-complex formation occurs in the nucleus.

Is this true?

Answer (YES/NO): NO